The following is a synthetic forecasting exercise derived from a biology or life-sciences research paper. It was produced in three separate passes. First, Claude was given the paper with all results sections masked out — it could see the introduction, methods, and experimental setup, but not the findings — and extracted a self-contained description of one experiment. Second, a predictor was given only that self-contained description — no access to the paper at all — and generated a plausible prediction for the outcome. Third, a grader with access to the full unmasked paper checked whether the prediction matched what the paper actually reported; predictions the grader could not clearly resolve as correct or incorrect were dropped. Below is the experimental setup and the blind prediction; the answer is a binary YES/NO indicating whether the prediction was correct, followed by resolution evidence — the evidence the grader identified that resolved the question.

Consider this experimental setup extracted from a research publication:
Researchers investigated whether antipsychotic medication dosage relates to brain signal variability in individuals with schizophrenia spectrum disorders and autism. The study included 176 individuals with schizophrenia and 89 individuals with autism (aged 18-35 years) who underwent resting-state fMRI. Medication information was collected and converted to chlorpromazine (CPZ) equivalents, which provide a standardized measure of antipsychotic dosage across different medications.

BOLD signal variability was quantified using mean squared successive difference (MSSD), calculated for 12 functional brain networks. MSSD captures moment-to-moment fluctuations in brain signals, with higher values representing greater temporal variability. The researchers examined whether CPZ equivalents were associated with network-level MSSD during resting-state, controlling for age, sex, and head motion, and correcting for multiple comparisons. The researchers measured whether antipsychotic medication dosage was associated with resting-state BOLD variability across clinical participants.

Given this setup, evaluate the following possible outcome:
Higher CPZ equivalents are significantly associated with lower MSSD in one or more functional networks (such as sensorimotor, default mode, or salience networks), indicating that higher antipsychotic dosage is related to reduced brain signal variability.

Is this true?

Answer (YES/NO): YES